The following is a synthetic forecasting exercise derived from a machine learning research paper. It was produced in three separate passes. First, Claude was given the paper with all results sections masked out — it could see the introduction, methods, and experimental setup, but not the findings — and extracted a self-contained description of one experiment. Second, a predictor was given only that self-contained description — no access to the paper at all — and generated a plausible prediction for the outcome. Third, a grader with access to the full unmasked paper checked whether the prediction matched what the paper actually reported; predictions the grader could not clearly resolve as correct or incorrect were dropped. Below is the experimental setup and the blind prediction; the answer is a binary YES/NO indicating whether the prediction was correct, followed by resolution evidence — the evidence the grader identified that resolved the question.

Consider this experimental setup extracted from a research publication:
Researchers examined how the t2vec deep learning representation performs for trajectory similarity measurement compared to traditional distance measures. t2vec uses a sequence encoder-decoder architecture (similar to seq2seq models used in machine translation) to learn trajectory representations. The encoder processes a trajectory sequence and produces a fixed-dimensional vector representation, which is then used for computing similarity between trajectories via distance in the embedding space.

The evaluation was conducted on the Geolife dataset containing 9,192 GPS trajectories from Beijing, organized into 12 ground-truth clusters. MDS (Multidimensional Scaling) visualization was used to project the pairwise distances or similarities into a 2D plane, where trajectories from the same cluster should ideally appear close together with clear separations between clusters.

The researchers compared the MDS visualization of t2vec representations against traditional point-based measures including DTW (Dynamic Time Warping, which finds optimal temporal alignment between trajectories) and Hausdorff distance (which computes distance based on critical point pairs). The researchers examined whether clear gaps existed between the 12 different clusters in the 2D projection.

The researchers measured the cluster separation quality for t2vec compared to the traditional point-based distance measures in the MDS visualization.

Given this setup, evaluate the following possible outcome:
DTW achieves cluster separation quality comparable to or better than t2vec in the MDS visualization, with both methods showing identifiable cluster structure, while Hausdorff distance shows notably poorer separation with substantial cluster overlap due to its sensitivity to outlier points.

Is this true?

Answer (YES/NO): NO